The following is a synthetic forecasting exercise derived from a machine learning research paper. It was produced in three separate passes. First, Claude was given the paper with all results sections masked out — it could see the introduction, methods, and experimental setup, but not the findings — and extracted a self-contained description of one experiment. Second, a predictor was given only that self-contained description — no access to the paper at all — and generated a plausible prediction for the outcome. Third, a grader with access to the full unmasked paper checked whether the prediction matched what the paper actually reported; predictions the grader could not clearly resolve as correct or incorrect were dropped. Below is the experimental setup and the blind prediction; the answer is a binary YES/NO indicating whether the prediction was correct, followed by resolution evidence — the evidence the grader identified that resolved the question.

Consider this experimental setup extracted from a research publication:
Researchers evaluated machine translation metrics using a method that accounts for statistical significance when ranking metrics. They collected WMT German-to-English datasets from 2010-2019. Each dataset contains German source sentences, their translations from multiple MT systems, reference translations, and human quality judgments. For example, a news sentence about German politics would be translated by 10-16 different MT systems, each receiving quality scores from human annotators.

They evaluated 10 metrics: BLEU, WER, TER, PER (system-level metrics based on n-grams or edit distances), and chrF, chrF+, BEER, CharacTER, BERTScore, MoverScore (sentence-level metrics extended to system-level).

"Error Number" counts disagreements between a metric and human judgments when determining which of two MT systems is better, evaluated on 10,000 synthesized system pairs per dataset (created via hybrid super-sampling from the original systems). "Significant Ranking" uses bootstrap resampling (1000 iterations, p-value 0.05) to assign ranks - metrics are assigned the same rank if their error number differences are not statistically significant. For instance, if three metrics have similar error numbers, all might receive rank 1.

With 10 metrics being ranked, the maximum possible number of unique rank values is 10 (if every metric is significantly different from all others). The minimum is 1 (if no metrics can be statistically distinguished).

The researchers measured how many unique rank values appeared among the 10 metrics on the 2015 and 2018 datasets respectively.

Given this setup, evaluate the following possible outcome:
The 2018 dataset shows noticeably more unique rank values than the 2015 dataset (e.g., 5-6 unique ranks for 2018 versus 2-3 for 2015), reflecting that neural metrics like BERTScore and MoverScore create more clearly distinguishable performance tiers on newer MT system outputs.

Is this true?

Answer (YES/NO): NO